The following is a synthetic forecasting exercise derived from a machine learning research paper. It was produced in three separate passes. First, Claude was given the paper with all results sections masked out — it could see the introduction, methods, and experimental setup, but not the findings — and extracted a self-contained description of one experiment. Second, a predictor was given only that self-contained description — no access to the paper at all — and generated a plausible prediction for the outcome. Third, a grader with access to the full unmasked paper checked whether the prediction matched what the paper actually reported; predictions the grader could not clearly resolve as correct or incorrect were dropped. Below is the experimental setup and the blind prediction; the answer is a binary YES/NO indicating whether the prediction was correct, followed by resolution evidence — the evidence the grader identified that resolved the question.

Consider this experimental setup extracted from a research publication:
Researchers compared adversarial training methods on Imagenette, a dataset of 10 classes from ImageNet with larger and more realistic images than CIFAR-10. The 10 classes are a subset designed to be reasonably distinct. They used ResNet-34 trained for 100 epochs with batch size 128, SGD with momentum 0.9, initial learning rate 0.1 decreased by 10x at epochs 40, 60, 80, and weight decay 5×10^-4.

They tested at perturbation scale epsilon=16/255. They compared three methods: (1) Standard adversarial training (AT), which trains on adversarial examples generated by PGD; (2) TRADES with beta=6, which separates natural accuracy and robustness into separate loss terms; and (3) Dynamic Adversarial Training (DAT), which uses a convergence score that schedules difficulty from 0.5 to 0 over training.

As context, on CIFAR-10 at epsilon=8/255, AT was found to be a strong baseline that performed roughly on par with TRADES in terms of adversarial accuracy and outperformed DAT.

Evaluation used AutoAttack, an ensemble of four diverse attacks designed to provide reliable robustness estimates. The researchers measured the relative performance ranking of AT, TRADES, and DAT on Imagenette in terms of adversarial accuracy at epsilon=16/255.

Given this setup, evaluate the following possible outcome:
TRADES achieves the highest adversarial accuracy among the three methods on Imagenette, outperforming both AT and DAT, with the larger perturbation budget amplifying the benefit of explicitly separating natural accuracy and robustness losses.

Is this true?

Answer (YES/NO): NO